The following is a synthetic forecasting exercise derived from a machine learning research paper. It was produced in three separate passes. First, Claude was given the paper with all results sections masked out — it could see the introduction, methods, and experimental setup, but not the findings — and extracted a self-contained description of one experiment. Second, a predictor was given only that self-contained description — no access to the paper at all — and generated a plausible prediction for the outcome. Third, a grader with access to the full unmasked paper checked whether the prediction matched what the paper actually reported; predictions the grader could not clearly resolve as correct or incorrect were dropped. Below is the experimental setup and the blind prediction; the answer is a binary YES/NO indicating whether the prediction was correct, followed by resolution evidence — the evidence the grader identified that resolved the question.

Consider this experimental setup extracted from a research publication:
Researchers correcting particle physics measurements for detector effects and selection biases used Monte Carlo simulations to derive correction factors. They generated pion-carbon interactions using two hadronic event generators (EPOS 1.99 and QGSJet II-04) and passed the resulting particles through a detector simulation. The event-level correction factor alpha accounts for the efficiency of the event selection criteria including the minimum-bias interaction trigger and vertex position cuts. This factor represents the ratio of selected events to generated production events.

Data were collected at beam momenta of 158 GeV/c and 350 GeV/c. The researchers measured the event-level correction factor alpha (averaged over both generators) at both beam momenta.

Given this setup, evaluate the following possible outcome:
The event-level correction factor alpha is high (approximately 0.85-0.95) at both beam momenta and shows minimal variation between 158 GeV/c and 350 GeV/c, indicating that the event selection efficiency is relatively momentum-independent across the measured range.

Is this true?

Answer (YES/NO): NO